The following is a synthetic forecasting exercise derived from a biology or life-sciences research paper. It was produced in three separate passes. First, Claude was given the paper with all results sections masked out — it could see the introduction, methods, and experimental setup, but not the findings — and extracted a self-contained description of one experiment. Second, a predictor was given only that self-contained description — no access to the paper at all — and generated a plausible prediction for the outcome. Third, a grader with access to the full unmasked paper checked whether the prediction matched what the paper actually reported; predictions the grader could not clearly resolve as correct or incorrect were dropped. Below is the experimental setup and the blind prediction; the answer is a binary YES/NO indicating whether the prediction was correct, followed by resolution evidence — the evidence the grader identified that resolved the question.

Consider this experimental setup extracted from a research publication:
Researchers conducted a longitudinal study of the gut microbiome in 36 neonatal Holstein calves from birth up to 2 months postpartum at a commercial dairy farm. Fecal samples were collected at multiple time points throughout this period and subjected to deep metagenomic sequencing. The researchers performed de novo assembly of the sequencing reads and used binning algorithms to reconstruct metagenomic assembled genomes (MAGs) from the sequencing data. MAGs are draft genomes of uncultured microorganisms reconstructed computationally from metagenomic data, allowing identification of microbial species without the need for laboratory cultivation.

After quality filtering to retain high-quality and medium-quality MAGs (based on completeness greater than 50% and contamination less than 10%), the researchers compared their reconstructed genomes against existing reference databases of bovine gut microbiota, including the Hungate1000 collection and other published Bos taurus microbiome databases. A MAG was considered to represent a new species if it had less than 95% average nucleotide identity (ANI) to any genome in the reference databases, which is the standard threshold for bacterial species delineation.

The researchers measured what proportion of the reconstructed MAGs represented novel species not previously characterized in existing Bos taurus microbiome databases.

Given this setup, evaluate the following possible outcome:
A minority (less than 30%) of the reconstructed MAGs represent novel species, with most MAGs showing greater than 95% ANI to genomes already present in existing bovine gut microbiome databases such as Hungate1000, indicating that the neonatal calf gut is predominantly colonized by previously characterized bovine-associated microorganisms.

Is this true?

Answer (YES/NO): NO